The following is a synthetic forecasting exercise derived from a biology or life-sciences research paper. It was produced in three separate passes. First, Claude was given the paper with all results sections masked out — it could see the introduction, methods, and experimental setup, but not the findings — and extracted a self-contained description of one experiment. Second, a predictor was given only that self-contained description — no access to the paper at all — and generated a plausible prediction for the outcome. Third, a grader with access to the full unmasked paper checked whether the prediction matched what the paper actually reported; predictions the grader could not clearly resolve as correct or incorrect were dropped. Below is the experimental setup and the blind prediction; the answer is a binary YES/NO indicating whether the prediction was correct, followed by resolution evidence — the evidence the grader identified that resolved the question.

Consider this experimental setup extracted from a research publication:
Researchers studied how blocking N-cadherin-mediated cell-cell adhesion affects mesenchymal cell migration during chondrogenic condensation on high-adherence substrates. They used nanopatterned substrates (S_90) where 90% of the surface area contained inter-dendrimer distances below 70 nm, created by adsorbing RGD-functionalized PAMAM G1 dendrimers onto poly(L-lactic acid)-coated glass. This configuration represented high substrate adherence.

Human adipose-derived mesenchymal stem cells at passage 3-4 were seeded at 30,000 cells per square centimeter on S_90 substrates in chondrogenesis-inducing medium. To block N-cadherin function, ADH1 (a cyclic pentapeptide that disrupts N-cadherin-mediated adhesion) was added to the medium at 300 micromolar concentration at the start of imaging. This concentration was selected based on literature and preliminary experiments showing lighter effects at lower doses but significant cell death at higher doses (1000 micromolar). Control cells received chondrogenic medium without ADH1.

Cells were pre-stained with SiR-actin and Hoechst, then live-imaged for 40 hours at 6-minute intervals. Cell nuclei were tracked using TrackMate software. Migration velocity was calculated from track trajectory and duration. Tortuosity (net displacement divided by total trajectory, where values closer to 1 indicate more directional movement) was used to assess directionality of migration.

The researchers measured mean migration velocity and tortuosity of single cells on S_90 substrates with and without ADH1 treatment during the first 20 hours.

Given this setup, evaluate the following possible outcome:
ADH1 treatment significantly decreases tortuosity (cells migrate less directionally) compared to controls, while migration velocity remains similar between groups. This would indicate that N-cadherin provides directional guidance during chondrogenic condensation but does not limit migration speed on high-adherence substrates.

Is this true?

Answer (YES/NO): NO